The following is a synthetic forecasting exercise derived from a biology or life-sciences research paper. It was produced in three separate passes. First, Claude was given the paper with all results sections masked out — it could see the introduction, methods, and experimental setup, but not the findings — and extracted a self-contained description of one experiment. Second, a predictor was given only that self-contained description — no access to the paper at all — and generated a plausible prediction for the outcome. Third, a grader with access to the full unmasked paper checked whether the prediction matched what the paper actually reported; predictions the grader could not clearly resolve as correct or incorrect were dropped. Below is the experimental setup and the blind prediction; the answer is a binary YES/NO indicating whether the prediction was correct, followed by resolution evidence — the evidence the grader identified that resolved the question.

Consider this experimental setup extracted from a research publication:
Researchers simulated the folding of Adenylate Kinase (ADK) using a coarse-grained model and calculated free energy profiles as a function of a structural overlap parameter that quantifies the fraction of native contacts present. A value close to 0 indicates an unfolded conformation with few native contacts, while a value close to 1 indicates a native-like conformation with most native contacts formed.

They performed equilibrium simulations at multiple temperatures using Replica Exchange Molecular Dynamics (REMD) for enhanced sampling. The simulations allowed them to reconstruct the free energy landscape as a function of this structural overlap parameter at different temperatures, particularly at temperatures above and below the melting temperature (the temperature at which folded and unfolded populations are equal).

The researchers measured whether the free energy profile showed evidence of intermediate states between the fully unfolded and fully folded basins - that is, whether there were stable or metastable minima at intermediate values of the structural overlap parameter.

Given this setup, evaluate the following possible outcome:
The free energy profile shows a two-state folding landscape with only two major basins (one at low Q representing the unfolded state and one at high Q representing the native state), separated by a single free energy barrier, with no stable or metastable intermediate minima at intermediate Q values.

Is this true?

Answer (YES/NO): NO